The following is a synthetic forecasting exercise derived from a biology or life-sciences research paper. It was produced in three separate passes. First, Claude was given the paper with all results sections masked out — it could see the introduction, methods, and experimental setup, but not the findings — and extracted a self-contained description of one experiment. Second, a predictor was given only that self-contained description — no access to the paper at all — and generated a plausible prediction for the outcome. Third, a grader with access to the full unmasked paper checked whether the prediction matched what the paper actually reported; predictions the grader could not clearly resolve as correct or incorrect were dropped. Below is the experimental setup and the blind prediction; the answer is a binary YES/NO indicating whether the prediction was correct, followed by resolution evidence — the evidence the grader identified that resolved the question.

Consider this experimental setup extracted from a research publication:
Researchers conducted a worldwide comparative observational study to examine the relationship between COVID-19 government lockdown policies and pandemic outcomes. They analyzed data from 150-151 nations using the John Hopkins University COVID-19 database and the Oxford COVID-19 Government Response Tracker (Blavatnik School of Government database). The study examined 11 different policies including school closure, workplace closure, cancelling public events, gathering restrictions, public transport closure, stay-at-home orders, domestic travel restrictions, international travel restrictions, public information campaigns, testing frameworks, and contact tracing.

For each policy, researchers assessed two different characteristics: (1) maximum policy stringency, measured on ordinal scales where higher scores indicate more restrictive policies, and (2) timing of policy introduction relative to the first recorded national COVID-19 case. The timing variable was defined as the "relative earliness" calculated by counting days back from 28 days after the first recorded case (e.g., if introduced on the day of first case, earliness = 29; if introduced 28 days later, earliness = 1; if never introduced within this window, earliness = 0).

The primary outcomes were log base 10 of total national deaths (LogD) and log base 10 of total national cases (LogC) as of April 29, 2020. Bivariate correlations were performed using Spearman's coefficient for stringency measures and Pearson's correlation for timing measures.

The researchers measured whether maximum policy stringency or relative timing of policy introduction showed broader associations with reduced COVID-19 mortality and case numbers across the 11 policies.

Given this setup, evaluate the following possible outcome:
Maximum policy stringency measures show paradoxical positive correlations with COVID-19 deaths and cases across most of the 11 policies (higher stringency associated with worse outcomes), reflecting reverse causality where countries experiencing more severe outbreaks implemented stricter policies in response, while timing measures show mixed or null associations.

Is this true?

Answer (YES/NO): NO